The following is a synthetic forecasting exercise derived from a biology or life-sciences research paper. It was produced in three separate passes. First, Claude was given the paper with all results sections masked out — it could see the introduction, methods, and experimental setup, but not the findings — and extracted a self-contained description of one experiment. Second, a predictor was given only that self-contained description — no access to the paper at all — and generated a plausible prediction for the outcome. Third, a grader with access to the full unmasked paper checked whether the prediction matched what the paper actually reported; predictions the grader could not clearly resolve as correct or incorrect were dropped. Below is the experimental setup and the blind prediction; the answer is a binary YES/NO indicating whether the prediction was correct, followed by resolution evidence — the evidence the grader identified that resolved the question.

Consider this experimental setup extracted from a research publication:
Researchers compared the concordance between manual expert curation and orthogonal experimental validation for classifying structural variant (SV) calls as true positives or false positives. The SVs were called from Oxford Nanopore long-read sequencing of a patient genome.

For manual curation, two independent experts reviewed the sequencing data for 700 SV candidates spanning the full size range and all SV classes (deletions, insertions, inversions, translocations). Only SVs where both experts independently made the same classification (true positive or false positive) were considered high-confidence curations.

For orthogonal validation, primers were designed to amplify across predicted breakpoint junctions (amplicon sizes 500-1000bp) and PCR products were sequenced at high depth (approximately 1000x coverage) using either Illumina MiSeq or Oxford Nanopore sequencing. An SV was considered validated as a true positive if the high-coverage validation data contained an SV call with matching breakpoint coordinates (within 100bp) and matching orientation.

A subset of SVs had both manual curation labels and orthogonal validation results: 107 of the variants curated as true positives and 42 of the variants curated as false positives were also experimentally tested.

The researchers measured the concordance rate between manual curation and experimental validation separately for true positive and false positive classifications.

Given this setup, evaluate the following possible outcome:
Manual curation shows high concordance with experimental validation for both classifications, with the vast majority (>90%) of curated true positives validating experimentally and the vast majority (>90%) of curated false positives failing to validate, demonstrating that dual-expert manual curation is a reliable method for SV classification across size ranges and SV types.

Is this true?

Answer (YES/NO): NO